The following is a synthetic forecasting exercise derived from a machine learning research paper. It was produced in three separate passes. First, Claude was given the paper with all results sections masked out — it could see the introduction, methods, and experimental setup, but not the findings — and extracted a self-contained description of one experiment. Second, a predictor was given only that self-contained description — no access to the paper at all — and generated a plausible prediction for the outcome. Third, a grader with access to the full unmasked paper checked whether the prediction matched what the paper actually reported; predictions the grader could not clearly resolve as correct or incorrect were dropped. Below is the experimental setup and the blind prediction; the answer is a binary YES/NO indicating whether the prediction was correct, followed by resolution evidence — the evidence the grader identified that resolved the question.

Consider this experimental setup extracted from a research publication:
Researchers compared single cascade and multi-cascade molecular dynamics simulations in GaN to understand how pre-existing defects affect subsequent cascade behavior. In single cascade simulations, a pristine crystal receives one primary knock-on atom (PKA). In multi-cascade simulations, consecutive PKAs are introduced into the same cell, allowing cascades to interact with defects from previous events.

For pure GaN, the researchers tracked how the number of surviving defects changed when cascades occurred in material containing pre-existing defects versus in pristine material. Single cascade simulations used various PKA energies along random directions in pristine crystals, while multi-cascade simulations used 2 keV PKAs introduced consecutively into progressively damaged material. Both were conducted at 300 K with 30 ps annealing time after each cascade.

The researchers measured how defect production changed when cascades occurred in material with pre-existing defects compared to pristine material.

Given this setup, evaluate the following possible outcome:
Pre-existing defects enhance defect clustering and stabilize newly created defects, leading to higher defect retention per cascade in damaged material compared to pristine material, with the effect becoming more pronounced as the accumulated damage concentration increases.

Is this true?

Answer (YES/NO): NO